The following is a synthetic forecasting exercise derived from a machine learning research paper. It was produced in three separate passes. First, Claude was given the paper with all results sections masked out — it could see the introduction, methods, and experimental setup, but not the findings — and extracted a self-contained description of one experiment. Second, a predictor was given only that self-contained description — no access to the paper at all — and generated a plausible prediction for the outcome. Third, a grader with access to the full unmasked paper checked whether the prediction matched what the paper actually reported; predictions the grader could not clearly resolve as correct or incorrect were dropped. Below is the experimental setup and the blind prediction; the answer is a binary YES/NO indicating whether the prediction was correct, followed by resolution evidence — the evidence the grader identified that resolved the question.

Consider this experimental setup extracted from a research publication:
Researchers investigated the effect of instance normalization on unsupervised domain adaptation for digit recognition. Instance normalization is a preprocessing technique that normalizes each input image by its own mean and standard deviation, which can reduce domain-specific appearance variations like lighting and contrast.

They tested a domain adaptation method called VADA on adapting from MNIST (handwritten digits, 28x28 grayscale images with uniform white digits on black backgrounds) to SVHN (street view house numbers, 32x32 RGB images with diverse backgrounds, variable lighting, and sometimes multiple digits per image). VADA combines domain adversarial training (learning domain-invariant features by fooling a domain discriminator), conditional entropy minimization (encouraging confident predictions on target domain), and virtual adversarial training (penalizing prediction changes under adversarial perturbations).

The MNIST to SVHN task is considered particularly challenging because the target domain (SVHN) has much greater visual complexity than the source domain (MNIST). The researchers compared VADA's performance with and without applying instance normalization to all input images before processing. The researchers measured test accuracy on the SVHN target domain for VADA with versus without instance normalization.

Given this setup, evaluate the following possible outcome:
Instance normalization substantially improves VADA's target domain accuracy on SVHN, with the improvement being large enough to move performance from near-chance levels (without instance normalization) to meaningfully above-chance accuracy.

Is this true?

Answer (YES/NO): NO